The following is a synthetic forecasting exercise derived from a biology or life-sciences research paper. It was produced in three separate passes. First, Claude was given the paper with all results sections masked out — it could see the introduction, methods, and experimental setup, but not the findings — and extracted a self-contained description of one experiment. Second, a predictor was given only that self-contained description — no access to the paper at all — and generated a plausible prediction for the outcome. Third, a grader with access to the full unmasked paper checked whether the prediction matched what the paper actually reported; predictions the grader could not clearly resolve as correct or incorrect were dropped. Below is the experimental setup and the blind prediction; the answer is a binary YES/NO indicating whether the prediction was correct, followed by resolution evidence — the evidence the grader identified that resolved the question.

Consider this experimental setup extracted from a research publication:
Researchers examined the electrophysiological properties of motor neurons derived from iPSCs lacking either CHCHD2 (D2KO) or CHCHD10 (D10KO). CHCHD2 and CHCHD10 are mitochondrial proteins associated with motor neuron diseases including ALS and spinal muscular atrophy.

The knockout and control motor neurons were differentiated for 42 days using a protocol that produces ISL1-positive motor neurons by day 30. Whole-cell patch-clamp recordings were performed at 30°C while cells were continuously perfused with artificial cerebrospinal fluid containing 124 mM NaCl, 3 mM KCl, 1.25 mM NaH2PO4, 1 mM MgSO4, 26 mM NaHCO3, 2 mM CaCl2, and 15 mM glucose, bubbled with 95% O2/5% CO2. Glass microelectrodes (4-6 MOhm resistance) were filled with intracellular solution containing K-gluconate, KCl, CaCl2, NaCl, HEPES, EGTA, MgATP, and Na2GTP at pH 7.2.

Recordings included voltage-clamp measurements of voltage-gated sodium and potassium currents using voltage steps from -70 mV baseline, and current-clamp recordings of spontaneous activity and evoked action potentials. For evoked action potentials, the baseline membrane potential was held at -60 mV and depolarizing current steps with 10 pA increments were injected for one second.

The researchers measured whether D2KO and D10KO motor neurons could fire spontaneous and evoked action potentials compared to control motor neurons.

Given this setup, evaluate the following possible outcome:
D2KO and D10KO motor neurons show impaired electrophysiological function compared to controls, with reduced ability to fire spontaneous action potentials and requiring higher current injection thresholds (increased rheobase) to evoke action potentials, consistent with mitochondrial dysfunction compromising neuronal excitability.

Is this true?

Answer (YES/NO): NO